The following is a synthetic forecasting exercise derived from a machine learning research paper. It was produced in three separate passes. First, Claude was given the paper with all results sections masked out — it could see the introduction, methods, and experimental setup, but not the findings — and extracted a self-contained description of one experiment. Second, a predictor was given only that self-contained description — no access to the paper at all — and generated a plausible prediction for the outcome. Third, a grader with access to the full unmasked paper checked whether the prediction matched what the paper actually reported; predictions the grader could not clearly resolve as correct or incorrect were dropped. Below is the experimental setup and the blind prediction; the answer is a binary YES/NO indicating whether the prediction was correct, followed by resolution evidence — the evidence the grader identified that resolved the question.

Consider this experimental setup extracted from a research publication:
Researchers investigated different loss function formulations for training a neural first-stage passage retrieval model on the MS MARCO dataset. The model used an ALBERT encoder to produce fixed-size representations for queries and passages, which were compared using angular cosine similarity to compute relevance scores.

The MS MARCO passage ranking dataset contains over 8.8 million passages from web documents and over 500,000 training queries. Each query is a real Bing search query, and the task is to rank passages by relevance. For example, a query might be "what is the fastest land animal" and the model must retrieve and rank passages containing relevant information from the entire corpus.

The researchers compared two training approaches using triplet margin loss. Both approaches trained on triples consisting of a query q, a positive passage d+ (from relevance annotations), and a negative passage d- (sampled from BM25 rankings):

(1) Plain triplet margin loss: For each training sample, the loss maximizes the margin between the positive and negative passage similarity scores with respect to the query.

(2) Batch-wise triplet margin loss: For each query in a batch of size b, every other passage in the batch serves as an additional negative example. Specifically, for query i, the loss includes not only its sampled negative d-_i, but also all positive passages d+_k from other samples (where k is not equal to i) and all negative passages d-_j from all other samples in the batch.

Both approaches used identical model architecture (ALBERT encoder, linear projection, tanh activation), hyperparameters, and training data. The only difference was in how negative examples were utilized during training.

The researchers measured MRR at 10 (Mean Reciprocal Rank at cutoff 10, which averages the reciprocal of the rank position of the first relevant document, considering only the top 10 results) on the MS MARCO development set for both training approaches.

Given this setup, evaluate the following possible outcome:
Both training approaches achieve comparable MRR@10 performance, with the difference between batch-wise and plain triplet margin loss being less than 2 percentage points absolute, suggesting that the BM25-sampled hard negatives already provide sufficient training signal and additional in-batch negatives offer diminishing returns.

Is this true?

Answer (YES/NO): NO